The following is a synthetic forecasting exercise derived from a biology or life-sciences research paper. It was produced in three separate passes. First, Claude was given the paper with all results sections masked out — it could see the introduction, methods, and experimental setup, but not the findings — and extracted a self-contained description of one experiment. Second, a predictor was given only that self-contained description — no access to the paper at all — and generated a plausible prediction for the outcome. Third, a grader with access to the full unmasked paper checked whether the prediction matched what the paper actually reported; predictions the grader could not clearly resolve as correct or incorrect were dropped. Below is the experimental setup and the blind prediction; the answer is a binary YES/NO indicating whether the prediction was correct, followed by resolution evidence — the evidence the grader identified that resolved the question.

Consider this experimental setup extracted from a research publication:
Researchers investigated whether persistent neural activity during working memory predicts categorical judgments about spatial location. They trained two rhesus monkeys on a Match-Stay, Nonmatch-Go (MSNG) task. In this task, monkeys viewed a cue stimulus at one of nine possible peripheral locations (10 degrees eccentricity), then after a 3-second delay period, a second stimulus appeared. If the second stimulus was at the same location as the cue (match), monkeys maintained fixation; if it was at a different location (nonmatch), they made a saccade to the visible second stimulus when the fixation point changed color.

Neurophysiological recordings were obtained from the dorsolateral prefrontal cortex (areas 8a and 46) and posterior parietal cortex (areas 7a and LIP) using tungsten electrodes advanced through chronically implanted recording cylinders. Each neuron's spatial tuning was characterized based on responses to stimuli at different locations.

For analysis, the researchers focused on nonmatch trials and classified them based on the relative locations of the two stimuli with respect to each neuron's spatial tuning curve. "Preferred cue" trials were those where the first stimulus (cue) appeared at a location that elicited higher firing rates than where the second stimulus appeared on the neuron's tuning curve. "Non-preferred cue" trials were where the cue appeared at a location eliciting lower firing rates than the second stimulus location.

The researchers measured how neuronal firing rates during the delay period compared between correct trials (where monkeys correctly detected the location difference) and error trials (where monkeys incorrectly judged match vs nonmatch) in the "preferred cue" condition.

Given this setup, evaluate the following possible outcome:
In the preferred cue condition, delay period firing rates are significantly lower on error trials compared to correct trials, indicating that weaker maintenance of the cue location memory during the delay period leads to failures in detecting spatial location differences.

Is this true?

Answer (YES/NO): YES